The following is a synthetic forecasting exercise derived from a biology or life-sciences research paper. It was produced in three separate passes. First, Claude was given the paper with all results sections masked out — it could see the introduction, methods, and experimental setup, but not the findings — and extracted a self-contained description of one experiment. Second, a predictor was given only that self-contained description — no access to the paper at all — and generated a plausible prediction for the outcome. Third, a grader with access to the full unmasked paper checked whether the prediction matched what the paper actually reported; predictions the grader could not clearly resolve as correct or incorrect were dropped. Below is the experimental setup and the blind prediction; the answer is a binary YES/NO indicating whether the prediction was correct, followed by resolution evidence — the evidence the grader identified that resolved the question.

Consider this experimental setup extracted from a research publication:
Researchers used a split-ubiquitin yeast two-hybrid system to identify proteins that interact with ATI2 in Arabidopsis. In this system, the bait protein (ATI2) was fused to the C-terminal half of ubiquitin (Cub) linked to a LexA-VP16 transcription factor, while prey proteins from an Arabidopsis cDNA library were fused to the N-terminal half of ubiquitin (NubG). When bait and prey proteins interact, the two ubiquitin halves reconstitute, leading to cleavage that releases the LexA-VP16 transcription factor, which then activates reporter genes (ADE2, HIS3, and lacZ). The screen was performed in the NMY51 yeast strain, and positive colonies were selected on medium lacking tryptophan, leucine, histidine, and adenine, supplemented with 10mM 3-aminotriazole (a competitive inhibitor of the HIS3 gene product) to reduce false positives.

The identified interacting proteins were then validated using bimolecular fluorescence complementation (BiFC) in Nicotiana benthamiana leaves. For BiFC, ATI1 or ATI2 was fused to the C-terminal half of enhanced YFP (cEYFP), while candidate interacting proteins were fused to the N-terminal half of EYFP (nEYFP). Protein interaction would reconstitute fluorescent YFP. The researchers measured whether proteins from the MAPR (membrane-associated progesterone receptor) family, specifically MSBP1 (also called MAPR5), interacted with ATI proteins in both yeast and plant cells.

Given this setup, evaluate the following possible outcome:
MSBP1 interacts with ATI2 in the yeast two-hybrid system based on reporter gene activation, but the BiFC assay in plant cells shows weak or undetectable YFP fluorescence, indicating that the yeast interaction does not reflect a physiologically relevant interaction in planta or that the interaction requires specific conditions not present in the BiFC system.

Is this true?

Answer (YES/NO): NO